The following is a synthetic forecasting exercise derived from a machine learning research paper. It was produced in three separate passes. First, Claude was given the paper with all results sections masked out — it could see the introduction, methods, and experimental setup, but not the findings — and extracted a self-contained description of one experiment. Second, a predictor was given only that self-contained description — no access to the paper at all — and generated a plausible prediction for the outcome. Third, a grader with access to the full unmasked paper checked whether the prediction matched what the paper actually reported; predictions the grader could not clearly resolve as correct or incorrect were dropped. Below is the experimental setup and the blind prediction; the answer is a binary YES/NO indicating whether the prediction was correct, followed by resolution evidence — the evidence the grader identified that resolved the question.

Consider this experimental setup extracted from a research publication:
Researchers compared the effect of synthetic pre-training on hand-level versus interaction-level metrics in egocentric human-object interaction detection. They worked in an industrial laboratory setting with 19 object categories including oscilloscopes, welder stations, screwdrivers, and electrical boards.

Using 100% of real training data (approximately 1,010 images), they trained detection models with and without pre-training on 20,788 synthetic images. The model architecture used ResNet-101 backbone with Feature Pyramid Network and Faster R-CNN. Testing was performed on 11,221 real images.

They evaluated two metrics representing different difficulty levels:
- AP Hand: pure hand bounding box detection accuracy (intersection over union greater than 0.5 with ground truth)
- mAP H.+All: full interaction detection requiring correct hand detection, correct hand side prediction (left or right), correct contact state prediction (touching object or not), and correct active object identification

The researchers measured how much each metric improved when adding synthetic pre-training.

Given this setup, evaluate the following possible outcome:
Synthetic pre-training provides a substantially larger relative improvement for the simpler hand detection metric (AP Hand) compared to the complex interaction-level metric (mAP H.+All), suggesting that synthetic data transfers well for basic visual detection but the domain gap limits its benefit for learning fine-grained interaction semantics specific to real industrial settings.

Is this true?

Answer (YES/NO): NO